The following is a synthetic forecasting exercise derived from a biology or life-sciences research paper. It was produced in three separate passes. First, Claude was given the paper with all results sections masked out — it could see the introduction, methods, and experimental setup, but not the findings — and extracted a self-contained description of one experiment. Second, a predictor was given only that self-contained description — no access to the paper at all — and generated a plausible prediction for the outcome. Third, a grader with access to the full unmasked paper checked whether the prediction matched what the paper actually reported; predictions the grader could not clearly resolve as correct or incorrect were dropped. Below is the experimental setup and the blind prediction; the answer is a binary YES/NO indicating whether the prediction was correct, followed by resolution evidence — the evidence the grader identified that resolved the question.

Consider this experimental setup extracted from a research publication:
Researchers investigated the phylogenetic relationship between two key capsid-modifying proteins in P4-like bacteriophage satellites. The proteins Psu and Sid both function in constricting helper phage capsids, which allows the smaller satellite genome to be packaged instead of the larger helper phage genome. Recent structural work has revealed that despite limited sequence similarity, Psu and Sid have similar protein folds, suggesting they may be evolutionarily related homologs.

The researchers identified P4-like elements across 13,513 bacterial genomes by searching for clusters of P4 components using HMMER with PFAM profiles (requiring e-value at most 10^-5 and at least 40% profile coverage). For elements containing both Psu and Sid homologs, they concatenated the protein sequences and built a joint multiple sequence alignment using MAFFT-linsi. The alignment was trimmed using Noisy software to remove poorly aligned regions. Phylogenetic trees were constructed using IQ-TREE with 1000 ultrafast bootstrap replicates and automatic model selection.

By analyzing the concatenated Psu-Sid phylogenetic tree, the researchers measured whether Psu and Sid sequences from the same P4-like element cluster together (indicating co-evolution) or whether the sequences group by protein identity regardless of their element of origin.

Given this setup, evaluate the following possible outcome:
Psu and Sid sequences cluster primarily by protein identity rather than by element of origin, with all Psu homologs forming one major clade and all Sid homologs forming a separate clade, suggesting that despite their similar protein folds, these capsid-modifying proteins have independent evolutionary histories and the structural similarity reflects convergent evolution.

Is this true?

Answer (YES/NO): NO